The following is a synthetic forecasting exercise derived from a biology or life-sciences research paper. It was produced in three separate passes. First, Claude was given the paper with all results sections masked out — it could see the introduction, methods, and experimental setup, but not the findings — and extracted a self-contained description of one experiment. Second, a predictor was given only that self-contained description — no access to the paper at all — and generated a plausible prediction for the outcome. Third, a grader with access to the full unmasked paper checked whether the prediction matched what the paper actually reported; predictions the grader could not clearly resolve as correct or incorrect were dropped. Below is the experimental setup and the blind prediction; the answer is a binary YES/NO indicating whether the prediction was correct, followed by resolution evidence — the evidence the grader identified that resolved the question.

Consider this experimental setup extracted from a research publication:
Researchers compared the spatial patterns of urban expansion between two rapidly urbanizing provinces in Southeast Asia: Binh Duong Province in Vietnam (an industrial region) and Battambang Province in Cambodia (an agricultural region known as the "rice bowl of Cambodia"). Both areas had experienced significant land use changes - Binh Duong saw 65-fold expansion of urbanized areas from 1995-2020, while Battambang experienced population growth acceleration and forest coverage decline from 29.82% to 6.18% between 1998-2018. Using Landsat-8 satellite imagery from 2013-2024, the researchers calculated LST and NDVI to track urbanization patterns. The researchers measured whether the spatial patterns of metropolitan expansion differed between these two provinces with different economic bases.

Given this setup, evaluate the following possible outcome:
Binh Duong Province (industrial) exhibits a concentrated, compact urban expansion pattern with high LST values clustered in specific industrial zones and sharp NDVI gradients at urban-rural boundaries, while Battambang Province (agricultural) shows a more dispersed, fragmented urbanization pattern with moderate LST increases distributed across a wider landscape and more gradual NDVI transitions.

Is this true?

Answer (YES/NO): NO